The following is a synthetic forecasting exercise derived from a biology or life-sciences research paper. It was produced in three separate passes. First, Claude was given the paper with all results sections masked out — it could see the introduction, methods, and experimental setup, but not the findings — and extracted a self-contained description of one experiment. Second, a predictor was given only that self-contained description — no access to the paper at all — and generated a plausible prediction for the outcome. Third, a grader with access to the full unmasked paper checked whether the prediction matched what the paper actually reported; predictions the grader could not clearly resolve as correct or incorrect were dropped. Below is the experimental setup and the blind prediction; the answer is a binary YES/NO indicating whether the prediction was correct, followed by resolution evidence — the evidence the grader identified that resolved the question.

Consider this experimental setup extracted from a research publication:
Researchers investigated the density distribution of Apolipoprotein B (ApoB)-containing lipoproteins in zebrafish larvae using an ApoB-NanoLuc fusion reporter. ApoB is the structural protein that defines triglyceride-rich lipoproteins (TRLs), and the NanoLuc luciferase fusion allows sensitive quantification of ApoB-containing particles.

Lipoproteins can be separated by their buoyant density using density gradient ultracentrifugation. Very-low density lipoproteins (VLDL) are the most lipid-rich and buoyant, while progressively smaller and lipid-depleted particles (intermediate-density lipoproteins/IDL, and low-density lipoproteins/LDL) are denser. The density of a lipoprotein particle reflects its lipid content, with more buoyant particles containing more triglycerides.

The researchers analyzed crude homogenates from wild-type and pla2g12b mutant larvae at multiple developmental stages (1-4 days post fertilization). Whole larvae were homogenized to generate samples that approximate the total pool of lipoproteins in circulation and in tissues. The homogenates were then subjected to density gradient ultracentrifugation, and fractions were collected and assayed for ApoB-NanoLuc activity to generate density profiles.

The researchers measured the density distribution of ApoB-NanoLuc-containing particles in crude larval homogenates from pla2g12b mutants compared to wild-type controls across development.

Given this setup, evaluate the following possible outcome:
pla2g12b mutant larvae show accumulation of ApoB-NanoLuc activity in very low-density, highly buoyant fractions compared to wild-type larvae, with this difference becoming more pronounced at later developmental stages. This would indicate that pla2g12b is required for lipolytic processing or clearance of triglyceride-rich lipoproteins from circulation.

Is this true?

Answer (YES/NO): NO